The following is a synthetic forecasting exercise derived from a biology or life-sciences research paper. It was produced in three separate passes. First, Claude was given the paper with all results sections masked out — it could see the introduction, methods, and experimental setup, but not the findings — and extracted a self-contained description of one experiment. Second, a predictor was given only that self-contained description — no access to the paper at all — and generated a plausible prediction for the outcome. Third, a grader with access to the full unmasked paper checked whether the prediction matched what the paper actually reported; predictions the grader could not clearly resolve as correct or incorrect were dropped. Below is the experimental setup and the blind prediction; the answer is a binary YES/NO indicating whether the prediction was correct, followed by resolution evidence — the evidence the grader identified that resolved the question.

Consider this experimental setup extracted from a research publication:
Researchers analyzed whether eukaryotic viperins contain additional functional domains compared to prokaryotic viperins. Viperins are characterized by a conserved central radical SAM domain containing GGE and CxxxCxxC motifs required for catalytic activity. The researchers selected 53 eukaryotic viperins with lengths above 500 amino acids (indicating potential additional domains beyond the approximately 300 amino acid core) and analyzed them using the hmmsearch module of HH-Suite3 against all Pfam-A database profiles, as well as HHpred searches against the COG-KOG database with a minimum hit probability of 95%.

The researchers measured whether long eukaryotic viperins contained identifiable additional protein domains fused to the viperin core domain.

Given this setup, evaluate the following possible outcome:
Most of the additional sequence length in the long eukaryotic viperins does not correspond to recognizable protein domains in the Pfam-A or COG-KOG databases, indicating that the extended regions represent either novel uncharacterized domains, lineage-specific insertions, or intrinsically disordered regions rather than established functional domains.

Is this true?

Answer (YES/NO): NO